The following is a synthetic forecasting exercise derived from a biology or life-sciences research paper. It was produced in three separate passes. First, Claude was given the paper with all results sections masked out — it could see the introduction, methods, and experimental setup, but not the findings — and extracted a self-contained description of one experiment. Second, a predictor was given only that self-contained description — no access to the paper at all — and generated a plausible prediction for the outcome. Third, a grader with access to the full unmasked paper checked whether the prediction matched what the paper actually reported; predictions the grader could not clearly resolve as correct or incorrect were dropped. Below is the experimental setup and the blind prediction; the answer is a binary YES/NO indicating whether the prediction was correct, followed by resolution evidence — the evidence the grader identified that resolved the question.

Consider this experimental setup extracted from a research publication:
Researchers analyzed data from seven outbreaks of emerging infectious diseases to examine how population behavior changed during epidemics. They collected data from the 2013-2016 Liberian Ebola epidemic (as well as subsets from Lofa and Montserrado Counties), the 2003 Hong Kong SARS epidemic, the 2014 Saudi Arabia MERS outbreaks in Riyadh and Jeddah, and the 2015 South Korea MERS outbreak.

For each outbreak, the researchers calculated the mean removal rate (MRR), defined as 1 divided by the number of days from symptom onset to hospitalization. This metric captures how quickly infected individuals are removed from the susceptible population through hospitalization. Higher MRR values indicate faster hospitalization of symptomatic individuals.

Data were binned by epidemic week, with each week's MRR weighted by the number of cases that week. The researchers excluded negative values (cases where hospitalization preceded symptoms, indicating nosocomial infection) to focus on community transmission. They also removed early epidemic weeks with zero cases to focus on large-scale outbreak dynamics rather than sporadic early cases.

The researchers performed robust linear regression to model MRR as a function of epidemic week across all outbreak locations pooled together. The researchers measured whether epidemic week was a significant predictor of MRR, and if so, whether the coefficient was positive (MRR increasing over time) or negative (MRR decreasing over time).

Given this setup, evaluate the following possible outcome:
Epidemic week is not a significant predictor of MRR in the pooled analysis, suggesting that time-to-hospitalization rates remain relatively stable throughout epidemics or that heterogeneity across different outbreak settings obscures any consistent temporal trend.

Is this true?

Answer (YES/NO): NO